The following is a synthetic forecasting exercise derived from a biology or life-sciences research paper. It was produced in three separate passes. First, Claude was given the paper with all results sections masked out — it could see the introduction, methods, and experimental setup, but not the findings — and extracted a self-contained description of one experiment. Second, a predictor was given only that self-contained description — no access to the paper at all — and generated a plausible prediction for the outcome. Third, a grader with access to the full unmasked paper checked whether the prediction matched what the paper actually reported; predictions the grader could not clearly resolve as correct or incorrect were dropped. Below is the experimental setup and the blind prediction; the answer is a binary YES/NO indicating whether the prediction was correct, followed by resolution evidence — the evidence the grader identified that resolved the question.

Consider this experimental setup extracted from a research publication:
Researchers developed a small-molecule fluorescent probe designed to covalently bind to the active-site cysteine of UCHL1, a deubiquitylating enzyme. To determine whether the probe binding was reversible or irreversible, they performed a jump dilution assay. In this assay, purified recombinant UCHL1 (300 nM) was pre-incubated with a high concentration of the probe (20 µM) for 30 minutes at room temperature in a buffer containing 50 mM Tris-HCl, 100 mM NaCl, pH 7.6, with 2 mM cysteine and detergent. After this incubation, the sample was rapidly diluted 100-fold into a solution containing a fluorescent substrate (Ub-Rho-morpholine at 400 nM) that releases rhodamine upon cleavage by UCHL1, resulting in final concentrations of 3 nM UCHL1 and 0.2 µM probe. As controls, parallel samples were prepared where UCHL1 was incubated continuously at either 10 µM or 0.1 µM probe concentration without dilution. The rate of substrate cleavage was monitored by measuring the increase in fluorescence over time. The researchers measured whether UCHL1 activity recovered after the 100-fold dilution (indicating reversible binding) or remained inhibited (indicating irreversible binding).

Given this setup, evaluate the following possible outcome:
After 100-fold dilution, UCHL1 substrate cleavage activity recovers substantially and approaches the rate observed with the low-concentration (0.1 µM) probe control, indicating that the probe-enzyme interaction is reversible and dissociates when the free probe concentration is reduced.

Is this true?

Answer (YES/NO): NO